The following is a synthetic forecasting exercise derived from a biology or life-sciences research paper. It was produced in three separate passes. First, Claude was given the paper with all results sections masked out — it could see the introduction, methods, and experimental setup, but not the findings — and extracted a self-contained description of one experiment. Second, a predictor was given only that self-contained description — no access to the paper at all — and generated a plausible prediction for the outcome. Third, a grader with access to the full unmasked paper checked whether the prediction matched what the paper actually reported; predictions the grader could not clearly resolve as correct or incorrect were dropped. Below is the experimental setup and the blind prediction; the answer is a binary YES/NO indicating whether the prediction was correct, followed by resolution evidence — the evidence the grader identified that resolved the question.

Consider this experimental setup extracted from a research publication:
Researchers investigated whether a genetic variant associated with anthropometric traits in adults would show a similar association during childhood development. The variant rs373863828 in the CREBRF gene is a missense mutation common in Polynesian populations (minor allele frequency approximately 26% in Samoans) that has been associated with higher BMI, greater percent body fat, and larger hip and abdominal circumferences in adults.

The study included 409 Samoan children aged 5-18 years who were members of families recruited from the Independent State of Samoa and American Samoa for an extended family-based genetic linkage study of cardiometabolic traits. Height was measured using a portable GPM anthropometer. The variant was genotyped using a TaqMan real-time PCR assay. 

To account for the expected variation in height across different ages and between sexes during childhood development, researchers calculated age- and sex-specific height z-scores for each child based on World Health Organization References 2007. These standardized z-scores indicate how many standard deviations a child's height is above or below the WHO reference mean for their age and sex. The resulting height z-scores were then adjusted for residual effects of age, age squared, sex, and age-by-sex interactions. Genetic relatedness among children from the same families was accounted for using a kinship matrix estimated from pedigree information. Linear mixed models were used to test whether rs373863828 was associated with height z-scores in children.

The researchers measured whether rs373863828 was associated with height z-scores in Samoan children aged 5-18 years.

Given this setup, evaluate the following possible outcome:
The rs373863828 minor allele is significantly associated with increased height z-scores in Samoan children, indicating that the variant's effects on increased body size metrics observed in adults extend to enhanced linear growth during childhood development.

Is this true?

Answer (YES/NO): YES